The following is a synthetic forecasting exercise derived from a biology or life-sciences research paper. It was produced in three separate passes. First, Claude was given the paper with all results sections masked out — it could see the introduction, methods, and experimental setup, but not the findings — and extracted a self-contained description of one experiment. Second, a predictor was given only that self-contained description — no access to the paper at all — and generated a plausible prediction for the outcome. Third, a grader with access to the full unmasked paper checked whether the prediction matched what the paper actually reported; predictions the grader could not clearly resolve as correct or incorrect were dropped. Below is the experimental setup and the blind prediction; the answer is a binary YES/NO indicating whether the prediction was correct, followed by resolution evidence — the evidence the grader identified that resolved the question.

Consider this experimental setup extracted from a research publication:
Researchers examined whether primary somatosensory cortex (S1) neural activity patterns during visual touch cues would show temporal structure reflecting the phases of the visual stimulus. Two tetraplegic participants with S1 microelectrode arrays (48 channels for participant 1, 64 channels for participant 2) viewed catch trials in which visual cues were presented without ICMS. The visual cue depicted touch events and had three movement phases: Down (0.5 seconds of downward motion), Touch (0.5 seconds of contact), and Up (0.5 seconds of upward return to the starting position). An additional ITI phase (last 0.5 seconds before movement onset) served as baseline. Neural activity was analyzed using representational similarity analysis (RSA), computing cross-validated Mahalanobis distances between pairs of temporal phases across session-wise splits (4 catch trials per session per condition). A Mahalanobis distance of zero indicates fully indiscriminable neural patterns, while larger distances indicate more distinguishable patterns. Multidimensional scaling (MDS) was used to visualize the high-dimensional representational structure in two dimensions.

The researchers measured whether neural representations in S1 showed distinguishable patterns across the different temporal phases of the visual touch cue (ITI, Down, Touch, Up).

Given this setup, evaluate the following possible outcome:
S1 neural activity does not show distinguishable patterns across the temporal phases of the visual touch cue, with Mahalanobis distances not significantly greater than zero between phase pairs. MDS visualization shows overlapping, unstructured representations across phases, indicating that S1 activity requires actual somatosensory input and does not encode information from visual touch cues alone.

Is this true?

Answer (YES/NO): NO